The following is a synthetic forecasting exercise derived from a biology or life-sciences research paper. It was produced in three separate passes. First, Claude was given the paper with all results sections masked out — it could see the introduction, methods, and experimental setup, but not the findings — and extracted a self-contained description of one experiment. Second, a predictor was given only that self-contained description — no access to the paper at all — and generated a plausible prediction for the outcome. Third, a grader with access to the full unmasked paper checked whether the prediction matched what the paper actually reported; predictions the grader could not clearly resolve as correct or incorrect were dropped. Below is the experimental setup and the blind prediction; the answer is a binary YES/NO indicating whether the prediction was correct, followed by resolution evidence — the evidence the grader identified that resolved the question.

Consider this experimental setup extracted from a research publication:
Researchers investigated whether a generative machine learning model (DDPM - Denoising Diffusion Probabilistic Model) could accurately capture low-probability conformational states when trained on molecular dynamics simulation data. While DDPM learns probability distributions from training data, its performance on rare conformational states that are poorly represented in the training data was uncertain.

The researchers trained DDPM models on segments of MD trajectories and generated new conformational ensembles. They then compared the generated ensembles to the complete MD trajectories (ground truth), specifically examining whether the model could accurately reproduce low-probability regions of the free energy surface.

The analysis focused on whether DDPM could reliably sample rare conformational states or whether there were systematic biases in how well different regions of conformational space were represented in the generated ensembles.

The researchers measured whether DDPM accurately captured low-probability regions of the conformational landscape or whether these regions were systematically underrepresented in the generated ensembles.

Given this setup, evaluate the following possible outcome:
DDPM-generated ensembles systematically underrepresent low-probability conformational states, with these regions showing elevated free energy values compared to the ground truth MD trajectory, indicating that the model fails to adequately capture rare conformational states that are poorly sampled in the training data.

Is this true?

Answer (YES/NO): NO